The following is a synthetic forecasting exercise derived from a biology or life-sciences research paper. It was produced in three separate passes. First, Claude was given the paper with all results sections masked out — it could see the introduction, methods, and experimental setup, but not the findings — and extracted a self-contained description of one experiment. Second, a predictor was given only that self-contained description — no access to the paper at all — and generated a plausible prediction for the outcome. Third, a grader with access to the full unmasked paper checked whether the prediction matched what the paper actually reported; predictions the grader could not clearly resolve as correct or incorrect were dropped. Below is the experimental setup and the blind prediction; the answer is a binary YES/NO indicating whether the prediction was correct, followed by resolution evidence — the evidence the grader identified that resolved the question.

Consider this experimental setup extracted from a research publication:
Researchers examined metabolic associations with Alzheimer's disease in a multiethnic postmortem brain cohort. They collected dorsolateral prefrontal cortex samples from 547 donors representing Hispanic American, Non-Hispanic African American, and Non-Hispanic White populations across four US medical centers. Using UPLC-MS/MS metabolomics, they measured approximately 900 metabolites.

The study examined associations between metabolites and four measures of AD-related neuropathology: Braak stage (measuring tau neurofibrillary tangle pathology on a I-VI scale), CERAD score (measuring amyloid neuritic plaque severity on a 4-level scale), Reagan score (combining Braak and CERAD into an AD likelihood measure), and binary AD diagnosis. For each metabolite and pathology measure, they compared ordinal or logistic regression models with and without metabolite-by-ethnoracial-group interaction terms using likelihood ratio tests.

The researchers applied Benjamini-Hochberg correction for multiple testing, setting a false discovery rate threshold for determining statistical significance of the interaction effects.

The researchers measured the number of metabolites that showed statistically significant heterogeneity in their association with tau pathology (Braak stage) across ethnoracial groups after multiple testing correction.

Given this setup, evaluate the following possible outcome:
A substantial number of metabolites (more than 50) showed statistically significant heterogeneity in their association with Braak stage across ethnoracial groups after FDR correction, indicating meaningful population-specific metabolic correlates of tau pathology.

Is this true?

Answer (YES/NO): YES